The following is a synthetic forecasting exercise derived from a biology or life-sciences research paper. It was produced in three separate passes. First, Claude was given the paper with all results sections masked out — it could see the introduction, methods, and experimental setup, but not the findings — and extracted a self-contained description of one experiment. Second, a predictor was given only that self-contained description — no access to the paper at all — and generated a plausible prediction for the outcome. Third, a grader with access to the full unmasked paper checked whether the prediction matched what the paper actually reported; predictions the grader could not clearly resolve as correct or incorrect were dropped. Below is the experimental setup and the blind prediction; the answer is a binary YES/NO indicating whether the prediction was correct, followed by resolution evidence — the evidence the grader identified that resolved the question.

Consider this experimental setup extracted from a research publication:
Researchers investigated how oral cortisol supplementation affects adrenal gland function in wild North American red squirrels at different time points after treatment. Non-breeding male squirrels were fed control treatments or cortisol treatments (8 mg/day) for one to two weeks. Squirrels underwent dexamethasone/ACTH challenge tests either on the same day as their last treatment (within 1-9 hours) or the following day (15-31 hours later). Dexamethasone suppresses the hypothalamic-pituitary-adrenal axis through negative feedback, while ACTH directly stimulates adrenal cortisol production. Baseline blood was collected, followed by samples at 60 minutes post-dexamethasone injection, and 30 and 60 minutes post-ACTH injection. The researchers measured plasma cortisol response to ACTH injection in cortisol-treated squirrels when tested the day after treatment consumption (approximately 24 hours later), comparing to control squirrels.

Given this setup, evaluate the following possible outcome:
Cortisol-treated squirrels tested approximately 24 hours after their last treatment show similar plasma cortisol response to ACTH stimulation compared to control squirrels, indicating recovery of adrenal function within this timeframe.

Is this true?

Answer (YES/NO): NO